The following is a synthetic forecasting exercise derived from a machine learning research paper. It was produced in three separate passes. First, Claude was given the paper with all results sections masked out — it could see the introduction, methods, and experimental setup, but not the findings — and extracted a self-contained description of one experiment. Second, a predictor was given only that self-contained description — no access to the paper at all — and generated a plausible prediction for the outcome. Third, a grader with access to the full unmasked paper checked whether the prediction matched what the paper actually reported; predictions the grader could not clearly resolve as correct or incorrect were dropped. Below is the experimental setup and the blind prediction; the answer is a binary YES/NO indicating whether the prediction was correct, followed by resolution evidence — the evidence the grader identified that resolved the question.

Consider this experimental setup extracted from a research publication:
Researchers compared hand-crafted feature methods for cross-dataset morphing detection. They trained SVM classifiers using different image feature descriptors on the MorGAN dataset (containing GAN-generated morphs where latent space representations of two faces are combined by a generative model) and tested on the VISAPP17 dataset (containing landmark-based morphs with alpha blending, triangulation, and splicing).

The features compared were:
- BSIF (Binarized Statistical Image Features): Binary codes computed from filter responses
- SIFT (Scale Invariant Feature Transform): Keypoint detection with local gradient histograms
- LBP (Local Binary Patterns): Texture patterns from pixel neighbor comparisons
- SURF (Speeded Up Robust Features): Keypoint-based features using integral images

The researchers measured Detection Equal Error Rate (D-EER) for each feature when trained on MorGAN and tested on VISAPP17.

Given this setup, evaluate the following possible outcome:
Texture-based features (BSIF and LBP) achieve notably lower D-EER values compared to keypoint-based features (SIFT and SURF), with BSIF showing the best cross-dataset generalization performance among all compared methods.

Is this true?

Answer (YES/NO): NO